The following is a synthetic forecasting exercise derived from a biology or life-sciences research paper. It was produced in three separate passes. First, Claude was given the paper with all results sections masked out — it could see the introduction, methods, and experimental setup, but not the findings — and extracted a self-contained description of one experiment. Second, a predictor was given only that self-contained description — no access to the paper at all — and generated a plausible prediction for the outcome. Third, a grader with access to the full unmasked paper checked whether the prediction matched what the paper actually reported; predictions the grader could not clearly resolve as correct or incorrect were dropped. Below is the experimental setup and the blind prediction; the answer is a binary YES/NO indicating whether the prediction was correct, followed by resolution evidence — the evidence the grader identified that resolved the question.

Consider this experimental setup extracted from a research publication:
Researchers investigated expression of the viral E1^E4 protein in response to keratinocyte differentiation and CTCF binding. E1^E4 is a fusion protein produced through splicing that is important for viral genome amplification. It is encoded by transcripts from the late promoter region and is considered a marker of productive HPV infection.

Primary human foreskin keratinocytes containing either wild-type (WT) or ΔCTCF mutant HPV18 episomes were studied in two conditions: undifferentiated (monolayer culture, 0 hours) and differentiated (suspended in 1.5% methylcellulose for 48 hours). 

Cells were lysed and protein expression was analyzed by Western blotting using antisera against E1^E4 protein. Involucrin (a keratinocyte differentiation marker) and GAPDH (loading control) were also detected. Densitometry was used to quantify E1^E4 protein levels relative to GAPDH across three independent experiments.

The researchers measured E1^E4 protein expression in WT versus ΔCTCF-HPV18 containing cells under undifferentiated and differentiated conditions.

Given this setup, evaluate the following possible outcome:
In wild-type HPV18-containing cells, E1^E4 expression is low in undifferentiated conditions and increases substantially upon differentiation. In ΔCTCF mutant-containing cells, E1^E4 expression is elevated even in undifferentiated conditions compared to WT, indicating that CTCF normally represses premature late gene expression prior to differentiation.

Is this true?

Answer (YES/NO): NO